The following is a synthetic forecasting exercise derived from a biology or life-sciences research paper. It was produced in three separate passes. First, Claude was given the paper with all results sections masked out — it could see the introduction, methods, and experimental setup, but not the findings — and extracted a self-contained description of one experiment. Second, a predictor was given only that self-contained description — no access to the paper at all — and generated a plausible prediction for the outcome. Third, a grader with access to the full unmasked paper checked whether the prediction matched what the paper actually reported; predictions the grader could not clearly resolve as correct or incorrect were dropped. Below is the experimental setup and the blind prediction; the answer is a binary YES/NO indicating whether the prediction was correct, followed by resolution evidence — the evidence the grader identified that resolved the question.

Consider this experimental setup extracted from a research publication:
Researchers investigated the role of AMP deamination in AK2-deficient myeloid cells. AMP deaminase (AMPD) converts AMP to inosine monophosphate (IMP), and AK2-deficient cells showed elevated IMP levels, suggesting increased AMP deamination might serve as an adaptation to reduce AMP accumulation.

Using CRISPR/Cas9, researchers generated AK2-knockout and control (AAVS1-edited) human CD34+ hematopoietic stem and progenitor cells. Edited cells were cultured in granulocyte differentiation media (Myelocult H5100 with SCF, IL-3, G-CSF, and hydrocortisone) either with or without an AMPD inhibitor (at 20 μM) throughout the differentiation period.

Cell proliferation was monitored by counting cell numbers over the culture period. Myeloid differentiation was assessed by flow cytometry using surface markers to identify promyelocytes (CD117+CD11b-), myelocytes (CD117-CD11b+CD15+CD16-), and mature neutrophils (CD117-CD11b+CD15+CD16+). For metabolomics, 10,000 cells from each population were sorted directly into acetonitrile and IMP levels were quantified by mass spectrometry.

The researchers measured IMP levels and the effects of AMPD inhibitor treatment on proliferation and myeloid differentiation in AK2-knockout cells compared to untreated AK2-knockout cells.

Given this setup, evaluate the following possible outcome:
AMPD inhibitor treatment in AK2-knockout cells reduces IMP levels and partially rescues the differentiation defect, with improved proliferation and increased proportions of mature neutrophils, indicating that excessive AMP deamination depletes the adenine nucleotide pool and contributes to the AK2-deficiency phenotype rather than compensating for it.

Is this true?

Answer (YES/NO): NO